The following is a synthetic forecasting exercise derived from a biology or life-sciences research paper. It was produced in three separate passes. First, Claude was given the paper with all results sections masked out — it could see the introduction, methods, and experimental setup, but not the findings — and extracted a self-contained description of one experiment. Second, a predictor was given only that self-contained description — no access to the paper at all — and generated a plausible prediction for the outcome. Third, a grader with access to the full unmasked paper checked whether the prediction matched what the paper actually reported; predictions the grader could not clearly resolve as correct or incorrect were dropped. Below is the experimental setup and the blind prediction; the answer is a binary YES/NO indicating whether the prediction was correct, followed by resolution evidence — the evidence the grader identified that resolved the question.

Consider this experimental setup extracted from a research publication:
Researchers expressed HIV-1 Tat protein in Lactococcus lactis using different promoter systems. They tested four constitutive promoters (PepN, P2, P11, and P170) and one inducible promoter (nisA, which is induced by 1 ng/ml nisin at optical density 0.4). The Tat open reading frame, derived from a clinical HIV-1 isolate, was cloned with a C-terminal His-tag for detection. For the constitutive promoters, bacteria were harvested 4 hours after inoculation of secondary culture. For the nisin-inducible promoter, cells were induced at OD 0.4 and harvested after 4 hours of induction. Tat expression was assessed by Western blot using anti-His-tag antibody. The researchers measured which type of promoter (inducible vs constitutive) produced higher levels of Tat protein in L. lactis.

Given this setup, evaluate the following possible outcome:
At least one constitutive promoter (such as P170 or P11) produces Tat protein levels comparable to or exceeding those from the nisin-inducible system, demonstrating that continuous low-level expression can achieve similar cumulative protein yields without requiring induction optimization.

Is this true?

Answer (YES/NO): YES